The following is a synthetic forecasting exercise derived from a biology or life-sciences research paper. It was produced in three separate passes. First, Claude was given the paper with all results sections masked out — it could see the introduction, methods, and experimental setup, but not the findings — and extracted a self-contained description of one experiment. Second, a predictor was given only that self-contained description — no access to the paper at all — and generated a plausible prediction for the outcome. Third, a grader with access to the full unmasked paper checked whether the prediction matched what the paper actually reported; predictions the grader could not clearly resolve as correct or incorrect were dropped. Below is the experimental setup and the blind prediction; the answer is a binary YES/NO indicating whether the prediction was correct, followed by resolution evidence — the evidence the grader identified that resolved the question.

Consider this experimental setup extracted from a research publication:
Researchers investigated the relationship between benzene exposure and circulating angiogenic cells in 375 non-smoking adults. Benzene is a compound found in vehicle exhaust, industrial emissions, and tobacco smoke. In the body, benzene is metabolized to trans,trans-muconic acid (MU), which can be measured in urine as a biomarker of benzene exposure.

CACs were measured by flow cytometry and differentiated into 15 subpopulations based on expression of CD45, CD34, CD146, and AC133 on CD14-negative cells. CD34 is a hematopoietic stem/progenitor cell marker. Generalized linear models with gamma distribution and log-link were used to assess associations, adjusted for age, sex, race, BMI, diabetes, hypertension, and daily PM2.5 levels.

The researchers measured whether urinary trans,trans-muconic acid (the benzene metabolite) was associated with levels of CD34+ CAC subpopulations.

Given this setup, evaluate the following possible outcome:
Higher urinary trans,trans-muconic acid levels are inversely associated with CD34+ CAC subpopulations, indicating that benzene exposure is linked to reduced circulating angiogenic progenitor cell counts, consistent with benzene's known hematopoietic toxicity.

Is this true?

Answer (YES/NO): YES